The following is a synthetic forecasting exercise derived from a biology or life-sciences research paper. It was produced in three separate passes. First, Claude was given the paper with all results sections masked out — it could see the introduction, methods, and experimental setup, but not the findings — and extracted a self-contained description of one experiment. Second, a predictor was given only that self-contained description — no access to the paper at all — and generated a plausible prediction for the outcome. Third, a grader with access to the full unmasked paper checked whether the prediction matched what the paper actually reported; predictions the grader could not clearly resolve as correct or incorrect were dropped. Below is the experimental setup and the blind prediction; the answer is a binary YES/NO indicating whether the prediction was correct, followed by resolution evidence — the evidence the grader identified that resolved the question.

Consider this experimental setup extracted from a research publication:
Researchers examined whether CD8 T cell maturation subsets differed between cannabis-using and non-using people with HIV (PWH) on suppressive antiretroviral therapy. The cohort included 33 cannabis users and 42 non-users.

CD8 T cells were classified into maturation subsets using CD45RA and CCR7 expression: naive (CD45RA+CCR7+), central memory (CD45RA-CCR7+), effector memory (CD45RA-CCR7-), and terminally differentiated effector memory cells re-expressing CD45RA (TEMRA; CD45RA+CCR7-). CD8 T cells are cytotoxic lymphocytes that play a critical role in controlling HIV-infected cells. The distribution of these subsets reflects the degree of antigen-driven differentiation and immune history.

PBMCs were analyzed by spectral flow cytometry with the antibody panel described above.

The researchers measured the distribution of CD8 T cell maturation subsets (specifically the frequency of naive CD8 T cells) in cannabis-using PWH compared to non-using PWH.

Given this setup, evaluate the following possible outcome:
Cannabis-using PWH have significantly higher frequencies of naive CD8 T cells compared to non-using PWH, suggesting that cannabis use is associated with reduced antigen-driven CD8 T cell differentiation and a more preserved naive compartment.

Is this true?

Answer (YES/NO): YES